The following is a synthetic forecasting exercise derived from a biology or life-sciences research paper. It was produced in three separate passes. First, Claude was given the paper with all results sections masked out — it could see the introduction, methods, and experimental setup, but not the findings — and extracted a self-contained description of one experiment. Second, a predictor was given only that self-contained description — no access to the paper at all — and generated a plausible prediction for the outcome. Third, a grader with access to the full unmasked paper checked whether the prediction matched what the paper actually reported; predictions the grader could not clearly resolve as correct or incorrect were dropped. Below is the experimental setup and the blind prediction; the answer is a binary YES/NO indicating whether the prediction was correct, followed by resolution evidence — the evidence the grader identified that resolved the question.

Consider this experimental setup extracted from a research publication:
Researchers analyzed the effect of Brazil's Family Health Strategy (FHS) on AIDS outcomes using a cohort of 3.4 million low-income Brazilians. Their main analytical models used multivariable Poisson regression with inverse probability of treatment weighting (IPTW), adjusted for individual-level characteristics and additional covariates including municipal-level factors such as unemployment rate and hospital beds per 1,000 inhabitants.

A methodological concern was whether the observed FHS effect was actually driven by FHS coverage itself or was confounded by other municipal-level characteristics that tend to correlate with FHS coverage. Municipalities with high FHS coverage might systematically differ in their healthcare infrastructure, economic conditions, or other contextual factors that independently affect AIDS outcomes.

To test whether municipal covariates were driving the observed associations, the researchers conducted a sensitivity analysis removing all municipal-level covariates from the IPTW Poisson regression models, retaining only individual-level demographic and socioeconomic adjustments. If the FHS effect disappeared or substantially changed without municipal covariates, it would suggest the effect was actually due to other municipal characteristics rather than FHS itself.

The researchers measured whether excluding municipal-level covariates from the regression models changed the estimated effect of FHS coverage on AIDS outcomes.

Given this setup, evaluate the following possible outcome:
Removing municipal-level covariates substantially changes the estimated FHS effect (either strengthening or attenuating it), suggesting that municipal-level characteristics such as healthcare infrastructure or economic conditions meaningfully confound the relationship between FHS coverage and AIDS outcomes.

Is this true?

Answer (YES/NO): NO